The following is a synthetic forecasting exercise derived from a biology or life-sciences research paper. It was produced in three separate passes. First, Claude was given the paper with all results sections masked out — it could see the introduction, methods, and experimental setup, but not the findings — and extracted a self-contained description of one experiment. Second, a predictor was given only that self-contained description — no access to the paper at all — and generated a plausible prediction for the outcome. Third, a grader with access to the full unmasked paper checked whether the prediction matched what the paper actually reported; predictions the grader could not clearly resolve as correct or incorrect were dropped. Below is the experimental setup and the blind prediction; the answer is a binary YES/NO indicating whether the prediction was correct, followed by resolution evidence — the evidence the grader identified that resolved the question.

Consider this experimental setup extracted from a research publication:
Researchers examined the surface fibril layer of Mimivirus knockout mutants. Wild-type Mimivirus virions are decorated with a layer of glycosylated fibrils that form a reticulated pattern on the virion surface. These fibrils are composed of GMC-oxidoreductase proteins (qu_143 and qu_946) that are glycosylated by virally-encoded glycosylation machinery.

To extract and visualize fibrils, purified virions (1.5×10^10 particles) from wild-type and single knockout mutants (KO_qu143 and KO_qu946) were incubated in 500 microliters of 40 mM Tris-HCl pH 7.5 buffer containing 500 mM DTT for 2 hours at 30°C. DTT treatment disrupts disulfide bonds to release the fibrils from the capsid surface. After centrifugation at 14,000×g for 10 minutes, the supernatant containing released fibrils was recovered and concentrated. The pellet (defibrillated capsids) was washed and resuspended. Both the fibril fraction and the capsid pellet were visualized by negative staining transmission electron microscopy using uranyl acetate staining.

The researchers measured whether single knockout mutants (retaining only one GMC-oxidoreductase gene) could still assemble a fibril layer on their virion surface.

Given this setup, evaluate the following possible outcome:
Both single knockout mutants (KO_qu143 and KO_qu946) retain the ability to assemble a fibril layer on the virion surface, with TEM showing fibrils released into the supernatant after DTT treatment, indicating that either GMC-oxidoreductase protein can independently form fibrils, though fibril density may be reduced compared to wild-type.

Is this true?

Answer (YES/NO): NO